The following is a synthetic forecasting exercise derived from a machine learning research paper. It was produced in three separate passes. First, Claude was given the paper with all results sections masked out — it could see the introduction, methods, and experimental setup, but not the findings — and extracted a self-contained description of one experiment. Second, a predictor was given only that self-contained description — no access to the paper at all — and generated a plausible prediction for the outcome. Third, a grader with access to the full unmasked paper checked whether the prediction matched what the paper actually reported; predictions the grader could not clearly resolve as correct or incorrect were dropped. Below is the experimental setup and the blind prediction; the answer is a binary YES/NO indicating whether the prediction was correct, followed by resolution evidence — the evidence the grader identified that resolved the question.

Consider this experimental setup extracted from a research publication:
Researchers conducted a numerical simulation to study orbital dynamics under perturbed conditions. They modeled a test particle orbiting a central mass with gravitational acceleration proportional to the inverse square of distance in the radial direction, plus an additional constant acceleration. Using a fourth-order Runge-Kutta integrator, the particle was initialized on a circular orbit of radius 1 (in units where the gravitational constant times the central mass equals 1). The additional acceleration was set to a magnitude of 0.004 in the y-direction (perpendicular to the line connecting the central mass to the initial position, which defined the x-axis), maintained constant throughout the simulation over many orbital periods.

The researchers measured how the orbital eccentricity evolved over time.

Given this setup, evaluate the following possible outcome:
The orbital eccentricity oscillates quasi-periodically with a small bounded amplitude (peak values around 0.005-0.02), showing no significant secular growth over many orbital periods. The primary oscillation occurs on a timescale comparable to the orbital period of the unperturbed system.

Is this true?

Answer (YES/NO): NO